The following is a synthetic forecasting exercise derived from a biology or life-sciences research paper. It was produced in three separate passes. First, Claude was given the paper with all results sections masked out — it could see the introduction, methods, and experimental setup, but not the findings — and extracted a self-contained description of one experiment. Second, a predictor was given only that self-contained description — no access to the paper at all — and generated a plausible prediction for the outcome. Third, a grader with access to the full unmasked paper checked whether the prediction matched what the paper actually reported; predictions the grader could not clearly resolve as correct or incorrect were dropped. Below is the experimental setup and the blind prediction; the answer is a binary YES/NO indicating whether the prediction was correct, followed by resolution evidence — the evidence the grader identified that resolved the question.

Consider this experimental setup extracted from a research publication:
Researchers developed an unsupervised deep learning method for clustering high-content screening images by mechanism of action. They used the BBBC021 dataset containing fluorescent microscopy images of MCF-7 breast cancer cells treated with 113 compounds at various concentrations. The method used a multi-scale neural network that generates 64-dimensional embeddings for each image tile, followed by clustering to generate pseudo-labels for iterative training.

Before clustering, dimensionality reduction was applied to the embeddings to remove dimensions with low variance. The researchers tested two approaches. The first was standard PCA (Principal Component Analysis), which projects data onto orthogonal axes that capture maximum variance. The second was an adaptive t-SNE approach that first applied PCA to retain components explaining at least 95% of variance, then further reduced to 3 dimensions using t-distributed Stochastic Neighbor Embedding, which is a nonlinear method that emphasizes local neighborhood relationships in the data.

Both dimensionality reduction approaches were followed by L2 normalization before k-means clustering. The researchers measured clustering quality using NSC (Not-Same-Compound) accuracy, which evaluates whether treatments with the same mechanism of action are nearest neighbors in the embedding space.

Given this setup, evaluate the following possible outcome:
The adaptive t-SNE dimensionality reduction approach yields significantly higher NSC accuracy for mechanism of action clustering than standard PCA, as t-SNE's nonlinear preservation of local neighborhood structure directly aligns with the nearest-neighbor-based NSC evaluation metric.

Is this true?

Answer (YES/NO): YES